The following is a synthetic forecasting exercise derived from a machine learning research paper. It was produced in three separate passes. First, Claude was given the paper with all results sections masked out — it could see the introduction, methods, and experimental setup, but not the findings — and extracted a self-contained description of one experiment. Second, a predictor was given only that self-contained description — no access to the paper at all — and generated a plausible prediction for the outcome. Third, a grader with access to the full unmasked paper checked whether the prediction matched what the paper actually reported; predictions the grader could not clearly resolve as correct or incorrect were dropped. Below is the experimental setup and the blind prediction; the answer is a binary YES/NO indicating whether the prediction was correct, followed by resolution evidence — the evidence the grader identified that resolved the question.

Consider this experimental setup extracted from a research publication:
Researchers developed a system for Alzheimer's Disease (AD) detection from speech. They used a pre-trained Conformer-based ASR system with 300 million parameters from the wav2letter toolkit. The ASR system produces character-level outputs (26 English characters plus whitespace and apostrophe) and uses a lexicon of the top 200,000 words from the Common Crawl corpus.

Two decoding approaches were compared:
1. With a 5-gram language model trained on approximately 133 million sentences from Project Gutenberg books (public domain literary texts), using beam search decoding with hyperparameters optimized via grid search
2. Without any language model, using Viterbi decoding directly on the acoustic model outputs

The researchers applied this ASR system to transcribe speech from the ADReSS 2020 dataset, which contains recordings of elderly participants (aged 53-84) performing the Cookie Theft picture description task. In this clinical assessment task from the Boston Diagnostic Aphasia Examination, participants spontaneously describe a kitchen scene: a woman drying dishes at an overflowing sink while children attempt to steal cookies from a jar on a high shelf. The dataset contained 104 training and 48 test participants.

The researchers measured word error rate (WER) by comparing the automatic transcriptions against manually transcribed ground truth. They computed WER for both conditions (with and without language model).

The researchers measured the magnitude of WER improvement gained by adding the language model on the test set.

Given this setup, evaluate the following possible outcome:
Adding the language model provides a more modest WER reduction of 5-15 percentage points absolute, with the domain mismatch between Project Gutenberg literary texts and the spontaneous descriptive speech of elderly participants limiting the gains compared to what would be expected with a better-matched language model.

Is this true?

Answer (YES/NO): NO